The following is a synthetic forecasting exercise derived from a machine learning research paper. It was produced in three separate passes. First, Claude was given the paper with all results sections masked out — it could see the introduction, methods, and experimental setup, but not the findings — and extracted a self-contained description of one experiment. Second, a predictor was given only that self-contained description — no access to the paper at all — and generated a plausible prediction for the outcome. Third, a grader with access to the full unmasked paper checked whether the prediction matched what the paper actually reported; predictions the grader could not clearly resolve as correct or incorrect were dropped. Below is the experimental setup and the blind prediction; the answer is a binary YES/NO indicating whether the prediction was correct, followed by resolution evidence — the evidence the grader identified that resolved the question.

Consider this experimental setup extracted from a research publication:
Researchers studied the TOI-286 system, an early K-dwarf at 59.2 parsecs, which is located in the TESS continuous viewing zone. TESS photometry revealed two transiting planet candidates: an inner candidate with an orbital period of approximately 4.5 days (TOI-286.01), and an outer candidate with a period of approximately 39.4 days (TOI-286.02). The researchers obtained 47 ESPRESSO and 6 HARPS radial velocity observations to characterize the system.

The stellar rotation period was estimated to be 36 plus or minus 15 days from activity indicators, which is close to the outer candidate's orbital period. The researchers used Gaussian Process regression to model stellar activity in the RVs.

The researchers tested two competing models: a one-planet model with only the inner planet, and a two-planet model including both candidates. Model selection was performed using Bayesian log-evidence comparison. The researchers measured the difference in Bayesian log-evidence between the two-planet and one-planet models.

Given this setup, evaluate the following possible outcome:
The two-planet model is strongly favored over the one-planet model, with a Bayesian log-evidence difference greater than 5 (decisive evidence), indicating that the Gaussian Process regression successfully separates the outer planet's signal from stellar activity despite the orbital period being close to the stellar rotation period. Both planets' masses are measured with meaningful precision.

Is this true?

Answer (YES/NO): NO